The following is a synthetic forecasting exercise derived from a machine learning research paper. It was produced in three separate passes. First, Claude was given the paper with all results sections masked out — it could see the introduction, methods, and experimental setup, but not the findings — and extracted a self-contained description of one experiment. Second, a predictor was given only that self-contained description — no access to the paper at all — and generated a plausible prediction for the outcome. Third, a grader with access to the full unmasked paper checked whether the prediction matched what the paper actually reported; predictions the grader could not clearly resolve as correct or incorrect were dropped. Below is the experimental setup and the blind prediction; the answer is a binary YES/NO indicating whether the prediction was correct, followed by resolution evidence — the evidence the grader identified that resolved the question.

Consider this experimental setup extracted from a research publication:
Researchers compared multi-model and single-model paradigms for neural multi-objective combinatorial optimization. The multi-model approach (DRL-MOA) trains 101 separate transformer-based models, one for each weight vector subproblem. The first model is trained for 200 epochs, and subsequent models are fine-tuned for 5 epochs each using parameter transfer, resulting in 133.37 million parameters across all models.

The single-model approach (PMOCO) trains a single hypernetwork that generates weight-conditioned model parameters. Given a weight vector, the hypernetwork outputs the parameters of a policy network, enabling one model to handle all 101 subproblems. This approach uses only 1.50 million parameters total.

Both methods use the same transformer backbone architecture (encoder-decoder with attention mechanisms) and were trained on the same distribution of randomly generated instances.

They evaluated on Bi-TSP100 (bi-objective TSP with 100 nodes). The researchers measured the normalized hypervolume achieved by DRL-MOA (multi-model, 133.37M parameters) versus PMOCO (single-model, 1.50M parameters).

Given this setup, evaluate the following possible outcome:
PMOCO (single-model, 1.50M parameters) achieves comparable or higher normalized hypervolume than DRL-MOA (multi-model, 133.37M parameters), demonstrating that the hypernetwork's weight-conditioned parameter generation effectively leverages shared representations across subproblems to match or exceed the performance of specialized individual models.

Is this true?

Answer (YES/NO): NO